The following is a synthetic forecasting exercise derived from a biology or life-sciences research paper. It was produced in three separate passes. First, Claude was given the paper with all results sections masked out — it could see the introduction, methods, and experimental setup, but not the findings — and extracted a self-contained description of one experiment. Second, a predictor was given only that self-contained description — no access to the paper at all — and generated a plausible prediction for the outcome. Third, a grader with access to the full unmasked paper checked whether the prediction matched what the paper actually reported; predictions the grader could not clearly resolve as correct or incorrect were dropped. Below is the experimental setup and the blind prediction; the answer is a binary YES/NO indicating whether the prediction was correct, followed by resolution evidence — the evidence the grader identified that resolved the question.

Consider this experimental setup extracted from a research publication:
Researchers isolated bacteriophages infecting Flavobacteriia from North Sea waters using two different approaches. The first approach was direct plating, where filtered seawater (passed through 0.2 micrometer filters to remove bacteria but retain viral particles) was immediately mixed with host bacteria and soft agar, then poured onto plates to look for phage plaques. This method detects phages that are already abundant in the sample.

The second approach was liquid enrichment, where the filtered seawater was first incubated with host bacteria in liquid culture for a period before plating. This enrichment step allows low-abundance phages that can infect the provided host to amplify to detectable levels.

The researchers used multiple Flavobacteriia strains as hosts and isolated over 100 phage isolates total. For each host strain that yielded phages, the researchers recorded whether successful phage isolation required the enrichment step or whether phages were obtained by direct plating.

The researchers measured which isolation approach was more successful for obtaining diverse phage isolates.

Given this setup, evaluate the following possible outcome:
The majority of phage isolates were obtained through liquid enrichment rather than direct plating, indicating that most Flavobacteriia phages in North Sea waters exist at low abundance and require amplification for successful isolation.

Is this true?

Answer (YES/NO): YES